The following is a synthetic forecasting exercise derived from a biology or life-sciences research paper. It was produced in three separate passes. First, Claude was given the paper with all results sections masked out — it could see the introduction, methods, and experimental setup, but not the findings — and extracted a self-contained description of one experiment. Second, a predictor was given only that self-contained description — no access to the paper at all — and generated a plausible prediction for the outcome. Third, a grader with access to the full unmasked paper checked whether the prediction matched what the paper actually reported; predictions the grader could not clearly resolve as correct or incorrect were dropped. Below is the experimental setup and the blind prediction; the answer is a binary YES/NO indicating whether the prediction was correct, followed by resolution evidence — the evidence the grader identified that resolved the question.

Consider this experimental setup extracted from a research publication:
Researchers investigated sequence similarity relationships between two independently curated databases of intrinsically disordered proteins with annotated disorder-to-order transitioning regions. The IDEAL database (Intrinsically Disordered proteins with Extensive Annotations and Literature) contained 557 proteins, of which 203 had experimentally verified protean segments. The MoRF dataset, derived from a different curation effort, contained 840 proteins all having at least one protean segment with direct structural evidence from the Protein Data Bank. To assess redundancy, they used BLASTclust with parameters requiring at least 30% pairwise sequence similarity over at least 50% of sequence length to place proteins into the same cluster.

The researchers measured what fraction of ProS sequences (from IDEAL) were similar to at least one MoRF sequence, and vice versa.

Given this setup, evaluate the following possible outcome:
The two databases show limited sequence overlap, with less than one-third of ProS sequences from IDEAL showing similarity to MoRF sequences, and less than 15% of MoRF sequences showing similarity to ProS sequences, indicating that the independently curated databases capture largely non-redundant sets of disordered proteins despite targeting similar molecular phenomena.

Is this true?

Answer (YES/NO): NO